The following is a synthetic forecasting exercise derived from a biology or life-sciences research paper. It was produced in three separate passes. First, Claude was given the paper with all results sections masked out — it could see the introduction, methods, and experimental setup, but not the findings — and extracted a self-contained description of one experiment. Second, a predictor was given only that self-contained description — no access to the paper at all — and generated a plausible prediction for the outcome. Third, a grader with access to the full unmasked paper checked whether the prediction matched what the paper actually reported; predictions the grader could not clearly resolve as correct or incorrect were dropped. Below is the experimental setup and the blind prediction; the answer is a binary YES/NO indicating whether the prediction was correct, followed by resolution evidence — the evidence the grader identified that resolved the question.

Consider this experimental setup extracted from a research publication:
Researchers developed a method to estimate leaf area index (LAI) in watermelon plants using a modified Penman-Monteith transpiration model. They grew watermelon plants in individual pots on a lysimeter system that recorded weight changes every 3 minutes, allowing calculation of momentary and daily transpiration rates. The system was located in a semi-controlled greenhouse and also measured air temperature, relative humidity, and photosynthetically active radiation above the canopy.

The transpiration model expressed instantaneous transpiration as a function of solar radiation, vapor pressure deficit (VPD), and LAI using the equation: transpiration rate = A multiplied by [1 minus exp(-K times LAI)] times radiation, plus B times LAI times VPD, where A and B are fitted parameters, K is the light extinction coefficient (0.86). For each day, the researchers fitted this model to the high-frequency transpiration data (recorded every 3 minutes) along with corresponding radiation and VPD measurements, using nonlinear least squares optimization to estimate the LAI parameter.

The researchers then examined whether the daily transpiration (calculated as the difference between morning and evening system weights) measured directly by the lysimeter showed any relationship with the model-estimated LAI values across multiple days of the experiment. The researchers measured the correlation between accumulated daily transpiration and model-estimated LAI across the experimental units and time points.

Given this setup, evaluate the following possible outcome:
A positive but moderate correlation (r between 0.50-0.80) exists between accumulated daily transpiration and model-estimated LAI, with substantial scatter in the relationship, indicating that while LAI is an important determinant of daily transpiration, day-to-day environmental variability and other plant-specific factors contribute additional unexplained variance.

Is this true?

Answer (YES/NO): NO